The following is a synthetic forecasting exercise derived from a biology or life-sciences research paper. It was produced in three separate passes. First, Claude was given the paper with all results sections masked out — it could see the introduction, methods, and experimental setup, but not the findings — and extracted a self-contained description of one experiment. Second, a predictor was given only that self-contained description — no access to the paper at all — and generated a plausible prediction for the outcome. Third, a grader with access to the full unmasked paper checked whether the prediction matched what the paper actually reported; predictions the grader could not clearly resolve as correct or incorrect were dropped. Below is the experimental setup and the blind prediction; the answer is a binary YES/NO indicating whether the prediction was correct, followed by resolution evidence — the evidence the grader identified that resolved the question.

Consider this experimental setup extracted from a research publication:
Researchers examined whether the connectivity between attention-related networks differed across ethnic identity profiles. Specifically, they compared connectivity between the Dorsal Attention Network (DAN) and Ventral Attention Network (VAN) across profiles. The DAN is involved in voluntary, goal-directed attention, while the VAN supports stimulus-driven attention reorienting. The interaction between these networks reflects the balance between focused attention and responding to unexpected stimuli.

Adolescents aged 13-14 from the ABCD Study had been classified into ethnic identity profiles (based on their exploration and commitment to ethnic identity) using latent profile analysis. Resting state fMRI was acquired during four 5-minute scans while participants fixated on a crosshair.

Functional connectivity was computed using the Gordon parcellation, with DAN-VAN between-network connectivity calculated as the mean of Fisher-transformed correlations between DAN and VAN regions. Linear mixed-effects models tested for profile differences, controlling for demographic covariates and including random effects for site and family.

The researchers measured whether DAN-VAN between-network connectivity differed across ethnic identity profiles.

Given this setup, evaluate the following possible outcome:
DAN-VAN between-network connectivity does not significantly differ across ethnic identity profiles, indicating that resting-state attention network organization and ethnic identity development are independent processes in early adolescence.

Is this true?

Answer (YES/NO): YES